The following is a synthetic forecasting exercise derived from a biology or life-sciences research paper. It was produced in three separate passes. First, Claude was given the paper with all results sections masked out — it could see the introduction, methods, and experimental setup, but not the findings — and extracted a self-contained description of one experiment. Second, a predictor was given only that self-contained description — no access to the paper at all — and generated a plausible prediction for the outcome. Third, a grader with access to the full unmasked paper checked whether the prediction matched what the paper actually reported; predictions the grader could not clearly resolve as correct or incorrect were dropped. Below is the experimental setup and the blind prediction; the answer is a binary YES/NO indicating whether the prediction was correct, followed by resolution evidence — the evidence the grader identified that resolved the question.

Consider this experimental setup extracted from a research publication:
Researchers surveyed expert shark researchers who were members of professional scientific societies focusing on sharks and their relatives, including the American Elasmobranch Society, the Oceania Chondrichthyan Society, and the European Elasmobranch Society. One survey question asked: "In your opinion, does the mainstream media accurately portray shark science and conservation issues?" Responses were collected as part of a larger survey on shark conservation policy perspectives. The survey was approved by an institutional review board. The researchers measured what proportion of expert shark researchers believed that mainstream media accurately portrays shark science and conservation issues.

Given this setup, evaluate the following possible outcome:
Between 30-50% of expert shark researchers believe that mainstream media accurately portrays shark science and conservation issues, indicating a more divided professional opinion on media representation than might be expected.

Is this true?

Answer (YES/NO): NO